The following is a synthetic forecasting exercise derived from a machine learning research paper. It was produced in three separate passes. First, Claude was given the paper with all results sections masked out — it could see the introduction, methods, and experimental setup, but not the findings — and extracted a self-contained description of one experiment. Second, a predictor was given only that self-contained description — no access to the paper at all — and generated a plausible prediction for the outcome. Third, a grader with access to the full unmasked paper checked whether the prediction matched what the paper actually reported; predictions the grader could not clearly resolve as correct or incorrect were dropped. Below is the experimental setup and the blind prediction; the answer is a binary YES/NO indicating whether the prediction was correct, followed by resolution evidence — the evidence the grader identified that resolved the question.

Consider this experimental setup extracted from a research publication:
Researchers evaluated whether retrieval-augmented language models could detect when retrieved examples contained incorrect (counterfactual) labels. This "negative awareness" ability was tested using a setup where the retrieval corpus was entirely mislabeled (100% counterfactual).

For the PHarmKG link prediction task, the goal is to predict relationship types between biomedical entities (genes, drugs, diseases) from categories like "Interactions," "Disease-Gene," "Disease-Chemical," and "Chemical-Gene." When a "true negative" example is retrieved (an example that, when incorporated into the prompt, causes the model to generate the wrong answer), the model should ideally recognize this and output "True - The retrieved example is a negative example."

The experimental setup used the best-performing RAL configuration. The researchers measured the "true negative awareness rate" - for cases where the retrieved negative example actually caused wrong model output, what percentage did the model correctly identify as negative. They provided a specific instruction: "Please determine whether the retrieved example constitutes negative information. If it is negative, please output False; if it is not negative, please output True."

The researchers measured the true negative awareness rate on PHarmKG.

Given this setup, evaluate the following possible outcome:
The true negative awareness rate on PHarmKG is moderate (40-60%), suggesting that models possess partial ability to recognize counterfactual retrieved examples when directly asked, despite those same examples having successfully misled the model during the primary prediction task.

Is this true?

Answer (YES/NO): NO